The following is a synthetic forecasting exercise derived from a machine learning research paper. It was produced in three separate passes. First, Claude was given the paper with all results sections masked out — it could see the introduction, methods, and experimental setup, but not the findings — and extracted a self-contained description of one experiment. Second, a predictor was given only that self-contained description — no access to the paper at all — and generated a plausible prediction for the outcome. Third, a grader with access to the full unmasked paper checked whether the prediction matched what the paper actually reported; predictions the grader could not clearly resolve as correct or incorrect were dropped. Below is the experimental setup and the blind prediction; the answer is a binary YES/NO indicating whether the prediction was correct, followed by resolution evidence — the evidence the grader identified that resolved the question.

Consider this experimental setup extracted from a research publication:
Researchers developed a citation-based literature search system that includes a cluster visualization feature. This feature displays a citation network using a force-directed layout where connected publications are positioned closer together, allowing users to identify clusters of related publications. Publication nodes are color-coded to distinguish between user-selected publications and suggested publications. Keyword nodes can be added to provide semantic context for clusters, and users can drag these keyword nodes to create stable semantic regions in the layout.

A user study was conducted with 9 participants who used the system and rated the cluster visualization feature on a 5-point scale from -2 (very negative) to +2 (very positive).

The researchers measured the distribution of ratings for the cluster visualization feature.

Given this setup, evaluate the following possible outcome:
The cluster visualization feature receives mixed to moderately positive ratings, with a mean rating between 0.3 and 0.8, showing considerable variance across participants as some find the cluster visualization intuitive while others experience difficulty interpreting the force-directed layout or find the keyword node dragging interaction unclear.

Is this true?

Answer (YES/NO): NO